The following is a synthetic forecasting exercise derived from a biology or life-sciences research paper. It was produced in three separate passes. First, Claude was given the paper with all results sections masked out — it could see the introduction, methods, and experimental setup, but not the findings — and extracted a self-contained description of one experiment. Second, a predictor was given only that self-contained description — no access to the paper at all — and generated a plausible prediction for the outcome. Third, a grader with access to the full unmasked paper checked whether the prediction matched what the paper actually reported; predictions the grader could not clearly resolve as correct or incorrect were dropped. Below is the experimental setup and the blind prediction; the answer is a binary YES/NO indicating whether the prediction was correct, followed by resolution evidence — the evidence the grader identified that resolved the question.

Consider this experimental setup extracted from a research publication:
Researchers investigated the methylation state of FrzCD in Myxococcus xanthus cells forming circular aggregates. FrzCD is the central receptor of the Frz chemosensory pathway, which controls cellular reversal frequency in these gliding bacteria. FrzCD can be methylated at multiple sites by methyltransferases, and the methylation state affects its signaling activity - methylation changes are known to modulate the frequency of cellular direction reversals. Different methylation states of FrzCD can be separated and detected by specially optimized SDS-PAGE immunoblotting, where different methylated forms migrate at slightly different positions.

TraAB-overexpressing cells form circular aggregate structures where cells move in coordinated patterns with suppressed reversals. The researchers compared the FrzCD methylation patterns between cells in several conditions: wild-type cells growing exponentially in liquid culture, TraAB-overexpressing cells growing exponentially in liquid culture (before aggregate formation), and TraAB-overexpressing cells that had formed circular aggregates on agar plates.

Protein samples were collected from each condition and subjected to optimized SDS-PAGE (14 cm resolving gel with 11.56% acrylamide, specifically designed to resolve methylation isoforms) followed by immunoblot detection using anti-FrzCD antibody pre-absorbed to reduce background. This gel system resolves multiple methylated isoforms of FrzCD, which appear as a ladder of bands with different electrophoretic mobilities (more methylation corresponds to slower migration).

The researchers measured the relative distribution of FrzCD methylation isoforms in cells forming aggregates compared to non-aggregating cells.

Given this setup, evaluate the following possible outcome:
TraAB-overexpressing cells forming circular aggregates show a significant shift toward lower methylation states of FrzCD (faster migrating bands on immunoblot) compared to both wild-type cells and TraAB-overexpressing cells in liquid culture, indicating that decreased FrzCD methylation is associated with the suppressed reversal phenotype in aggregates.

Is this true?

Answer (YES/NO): NO